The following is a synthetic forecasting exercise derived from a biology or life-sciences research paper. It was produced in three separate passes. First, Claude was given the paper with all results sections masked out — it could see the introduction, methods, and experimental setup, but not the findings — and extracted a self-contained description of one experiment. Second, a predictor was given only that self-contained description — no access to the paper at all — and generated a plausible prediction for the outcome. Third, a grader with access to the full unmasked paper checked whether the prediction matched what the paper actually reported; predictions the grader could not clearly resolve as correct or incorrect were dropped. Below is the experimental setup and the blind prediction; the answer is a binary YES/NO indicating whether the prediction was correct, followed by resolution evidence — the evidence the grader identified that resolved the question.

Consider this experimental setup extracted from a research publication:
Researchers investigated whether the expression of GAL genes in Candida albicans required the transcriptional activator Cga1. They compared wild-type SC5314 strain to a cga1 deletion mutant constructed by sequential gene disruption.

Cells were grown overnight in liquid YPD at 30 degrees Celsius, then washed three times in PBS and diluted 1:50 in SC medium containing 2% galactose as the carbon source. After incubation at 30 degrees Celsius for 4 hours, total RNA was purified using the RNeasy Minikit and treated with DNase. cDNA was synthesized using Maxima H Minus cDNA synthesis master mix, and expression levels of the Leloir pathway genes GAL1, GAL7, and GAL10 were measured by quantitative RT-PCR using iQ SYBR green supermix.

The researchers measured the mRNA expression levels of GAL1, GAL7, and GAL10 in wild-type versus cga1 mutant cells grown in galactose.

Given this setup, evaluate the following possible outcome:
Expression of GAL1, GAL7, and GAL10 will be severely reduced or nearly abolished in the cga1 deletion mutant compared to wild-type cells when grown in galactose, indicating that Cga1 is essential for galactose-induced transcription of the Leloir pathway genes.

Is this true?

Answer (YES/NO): YES